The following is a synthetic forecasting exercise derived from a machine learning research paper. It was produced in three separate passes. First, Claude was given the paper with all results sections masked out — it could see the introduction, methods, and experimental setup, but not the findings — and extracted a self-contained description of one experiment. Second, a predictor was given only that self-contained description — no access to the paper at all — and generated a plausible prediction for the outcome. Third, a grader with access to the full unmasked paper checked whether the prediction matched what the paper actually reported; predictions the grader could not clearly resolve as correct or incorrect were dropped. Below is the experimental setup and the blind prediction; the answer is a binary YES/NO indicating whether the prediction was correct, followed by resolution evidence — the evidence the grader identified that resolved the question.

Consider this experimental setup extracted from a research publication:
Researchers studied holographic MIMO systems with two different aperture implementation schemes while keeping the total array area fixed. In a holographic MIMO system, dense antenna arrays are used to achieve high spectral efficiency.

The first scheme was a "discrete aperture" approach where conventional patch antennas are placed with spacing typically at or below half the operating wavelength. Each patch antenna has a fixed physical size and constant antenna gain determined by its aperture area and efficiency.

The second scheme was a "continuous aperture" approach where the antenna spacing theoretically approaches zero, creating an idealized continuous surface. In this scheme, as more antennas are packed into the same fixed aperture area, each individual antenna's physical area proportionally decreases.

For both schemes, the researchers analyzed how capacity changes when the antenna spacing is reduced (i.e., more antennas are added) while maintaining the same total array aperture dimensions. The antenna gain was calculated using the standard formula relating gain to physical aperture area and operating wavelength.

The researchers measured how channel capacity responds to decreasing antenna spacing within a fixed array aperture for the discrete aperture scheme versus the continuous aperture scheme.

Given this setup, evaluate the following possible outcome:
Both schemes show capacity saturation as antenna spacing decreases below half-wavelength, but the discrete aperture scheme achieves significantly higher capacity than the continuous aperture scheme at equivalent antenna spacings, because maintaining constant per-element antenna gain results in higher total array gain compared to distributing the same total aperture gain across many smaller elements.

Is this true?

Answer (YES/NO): NO